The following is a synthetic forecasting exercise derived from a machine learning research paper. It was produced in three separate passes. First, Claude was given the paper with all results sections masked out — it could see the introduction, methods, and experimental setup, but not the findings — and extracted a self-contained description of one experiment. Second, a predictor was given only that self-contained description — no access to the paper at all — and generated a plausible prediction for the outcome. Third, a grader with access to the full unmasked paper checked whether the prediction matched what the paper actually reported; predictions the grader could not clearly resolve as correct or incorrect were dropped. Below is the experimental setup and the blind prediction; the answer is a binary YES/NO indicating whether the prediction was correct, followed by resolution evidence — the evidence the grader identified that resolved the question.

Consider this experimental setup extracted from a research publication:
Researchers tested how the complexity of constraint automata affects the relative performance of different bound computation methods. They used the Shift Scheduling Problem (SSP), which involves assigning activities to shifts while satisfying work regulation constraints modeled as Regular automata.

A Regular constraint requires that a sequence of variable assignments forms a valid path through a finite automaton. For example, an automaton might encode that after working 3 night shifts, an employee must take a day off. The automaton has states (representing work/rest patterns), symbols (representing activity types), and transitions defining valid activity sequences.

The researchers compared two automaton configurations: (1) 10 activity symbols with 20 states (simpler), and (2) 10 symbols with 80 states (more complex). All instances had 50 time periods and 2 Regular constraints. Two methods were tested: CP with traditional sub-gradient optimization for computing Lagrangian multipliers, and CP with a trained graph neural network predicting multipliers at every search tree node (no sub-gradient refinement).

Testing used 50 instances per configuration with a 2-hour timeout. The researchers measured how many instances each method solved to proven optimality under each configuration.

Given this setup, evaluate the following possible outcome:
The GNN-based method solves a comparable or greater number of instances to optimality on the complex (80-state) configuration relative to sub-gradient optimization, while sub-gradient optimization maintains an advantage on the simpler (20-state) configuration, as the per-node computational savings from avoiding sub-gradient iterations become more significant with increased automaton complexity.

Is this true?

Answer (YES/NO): YES